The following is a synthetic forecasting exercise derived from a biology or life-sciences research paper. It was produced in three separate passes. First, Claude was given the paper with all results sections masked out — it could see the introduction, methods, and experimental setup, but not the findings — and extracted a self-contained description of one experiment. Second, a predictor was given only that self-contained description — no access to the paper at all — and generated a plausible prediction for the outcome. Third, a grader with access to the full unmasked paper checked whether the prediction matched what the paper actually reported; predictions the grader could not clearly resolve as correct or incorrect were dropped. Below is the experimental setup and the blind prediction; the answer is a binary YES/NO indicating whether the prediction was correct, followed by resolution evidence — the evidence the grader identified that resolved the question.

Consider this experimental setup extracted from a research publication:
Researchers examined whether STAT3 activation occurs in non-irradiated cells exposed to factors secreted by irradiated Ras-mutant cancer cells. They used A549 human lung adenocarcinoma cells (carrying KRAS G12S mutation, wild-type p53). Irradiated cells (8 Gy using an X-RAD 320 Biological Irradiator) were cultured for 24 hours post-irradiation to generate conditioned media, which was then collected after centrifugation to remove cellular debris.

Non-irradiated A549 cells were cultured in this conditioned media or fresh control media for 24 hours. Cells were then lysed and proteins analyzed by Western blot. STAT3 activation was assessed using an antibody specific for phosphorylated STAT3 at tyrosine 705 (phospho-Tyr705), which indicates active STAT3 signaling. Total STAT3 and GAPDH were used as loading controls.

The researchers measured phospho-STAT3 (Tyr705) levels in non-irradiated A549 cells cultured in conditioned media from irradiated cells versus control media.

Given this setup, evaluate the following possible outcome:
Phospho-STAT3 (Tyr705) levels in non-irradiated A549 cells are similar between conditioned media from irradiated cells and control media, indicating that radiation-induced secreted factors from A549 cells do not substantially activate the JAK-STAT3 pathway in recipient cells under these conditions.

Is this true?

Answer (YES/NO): NO